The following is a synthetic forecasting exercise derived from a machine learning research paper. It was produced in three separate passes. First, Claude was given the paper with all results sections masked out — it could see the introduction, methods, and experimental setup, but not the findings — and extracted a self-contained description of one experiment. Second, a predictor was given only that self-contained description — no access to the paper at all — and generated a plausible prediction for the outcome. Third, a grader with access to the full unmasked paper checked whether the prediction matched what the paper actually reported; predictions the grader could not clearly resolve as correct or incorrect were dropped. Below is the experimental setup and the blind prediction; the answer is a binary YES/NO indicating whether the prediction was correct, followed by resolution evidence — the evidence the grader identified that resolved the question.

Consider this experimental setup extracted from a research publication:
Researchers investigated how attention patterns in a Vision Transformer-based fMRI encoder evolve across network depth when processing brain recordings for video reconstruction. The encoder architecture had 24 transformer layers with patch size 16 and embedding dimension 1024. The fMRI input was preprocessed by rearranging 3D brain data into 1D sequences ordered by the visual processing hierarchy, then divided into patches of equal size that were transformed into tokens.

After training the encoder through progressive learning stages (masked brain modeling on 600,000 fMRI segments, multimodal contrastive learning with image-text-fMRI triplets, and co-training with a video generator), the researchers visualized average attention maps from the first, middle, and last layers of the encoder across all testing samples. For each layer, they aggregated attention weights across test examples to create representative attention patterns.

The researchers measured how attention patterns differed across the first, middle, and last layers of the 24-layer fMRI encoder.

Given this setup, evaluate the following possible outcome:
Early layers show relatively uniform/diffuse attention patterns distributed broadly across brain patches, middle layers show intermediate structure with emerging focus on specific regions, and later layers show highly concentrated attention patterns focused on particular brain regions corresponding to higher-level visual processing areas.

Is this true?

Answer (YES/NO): NO